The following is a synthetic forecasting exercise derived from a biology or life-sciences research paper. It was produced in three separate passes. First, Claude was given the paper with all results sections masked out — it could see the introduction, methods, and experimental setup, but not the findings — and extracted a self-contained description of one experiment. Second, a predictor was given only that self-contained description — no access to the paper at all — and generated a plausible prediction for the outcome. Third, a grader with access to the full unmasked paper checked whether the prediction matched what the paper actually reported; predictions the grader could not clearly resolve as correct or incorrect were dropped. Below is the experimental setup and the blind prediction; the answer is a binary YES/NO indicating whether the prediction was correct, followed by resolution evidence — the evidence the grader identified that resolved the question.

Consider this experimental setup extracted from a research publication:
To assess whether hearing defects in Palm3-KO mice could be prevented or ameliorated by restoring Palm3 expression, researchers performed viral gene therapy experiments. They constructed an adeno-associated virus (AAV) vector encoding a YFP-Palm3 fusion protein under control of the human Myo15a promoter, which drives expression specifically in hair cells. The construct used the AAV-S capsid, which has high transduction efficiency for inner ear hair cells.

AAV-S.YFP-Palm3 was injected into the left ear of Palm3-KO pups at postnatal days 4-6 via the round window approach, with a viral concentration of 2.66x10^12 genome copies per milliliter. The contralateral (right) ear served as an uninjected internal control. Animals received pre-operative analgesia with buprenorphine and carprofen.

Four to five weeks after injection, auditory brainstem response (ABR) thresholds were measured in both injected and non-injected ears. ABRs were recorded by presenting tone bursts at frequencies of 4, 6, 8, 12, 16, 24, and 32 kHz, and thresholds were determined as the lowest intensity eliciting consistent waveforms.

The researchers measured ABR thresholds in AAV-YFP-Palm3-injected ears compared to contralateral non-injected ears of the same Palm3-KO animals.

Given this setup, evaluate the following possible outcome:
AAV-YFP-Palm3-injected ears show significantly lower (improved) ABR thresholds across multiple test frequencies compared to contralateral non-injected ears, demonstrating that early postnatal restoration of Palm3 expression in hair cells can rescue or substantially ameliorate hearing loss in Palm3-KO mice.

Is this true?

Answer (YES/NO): NO